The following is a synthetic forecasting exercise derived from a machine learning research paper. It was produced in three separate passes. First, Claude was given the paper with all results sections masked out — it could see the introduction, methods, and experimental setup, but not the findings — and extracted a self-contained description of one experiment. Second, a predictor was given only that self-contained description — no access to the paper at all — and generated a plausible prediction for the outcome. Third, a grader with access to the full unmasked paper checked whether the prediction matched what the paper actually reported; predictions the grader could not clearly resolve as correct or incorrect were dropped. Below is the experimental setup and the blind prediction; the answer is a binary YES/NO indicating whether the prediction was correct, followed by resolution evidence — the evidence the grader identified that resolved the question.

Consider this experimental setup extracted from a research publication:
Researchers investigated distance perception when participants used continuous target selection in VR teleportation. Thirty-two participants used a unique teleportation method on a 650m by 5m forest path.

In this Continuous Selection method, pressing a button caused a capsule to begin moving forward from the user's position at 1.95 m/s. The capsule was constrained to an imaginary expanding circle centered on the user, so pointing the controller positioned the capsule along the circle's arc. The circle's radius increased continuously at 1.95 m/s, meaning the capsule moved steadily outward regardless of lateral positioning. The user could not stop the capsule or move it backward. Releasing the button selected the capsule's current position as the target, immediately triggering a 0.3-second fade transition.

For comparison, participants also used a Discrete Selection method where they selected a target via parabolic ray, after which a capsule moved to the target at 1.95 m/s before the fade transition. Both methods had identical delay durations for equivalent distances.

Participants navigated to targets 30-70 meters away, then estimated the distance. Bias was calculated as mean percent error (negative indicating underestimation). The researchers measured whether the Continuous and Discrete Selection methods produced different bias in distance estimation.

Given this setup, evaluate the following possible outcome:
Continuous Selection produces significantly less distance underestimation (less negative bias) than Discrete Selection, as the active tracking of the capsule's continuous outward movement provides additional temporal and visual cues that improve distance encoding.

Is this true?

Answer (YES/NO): NO